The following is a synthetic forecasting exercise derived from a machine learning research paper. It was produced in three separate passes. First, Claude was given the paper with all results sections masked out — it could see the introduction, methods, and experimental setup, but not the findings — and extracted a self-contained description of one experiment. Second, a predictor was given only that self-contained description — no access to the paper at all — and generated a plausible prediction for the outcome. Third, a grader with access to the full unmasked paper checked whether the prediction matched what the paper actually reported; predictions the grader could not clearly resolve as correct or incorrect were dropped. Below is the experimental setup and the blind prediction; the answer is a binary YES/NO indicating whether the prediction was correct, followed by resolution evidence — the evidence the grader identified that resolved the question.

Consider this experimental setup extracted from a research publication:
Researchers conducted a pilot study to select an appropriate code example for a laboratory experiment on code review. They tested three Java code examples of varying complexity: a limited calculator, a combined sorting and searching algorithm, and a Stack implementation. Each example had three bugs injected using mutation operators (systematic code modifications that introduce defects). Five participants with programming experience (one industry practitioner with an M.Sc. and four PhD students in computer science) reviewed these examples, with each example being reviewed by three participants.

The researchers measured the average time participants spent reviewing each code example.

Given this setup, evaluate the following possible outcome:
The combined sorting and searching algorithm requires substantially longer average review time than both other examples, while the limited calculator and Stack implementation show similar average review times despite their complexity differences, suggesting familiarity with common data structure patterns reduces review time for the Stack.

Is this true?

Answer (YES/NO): NO